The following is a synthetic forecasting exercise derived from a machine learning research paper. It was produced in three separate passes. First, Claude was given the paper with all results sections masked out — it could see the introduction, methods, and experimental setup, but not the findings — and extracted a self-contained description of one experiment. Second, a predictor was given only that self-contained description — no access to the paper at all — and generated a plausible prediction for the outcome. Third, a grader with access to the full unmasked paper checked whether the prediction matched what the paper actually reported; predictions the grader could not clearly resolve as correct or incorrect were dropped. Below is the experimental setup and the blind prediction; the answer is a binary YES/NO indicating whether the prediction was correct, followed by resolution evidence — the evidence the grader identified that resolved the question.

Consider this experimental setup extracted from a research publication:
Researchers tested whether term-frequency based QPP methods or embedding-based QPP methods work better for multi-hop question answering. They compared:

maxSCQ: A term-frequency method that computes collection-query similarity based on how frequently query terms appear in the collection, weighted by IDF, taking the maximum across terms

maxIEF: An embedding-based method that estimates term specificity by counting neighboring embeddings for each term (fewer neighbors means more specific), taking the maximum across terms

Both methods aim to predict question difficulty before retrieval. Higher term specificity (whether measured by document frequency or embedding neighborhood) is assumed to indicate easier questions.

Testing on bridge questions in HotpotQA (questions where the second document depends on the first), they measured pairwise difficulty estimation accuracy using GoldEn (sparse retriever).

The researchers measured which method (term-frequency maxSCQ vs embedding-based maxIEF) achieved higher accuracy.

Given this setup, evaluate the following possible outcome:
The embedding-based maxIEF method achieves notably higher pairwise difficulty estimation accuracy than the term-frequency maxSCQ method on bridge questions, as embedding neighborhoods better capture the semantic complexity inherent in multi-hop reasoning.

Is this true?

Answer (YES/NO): NO